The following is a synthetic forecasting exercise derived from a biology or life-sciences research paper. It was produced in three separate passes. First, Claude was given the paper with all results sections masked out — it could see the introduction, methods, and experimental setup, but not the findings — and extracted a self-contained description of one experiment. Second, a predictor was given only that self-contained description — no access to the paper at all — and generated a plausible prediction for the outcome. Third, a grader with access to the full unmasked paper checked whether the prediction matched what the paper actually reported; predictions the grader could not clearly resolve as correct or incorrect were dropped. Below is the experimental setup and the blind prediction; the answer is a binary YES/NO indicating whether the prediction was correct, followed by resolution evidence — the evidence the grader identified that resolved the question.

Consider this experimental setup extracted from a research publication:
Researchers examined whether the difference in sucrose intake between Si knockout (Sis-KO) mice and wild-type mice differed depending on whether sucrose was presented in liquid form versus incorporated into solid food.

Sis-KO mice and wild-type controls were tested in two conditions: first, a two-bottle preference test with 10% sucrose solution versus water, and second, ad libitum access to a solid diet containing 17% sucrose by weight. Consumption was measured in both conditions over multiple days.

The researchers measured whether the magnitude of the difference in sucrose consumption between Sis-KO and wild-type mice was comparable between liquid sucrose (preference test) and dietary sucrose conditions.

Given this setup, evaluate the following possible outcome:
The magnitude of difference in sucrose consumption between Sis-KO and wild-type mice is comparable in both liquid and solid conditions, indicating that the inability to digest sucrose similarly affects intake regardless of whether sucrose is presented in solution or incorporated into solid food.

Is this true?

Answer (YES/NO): YES